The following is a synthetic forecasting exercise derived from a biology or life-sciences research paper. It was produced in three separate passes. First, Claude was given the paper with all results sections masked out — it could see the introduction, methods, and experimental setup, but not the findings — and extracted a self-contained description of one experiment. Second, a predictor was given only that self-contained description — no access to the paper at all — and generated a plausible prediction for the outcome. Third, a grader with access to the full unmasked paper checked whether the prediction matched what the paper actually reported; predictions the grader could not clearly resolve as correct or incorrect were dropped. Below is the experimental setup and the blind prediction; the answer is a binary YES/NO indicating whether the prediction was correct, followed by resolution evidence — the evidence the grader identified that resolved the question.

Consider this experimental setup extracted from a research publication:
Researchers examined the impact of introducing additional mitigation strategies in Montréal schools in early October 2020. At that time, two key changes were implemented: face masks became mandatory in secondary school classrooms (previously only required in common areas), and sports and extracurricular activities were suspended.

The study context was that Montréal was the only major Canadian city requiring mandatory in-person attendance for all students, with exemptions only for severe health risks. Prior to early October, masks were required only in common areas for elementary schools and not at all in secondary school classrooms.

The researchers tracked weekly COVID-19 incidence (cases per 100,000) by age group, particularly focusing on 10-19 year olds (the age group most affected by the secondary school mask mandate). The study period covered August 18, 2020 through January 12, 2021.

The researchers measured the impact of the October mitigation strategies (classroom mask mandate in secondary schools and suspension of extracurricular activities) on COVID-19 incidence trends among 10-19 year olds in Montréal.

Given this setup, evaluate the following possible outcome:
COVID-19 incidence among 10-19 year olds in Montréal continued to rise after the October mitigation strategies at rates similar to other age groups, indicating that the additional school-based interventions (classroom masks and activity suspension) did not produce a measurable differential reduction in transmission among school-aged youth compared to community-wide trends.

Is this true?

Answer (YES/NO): NO